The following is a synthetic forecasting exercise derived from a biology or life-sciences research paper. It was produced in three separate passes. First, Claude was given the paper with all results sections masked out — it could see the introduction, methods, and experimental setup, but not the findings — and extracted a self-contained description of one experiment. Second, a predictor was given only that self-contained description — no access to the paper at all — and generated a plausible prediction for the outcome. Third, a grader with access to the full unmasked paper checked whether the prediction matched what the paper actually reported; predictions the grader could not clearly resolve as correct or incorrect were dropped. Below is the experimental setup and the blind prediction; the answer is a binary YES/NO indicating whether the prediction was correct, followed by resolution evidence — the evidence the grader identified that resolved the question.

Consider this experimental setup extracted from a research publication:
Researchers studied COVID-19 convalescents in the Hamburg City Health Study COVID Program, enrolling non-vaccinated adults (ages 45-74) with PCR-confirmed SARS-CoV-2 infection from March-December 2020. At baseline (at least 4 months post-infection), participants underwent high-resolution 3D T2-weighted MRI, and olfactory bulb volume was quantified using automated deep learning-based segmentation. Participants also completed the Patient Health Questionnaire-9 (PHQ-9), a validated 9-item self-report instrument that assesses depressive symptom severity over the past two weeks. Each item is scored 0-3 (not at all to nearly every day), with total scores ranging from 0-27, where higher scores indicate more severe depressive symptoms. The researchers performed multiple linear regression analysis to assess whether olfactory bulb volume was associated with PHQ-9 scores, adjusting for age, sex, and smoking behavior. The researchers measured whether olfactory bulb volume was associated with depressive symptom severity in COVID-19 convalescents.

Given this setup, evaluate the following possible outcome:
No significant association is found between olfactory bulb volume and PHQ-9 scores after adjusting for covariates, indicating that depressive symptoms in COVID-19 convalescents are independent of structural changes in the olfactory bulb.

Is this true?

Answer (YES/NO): YES